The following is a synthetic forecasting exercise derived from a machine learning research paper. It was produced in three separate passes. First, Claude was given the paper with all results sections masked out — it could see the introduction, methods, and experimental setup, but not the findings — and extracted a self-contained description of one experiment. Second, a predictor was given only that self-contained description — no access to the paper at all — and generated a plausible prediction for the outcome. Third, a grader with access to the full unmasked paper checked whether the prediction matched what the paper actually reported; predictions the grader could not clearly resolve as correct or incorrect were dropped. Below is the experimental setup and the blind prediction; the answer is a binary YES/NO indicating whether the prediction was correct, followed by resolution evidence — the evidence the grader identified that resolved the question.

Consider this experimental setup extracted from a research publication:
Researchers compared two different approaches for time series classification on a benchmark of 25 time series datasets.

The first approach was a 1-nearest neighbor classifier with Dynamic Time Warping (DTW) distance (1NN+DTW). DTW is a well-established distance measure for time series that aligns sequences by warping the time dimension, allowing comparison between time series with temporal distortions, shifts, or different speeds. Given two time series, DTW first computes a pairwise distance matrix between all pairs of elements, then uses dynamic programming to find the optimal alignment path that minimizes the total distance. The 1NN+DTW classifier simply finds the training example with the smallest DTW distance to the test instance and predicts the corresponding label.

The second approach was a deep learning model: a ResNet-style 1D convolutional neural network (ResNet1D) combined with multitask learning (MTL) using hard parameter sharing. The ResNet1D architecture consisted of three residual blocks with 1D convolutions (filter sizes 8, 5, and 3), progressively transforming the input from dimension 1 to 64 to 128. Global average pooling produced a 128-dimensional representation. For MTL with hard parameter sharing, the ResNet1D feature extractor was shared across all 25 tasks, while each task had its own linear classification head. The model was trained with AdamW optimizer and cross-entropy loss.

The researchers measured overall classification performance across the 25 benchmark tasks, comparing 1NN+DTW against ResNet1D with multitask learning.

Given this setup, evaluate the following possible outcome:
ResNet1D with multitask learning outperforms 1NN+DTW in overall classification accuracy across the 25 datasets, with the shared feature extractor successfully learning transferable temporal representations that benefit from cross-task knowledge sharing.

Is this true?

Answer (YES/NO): NO